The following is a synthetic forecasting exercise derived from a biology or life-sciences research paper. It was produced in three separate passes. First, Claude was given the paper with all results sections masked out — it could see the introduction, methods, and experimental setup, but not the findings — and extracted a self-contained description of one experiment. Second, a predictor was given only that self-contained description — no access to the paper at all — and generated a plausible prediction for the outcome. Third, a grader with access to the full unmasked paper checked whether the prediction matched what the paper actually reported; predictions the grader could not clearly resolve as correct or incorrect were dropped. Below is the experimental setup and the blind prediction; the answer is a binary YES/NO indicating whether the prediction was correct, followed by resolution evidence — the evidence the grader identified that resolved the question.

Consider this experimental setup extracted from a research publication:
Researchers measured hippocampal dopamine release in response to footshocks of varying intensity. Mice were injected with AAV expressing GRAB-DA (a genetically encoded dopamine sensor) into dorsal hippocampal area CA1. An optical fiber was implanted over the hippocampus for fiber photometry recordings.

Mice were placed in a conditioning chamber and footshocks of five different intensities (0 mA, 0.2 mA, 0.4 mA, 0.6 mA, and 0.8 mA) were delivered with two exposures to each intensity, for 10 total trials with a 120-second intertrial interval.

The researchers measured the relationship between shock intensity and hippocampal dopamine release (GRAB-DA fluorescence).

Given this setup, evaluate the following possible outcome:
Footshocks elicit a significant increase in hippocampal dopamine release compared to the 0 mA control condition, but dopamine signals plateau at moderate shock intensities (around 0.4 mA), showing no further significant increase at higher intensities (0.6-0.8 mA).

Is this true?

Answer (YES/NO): NO